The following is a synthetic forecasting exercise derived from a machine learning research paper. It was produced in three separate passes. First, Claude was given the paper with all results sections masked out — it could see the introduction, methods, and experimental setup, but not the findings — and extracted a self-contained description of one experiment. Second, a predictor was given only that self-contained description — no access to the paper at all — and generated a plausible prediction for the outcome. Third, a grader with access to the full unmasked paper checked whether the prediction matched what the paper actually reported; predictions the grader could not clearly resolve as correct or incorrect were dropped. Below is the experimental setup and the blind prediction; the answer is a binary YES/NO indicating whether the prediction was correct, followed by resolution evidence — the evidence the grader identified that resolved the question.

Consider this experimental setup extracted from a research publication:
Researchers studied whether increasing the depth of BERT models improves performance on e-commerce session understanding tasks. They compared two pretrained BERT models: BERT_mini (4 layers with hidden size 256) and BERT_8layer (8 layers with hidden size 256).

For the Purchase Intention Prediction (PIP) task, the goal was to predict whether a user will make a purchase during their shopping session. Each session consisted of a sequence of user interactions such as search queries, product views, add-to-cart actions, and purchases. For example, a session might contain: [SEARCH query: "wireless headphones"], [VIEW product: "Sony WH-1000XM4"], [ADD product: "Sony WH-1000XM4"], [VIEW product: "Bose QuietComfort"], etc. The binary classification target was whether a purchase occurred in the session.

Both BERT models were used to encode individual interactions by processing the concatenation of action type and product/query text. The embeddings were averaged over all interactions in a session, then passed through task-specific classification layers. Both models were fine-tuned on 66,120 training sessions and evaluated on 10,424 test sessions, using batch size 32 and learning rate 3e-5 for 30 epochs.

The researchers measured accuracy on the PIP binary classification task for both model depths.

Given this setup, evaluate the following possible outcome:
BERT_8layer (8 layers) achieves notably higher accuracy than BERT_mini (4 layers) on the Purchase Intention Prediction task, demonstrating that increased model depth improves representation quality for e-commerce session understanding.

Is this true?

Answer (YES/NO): NO